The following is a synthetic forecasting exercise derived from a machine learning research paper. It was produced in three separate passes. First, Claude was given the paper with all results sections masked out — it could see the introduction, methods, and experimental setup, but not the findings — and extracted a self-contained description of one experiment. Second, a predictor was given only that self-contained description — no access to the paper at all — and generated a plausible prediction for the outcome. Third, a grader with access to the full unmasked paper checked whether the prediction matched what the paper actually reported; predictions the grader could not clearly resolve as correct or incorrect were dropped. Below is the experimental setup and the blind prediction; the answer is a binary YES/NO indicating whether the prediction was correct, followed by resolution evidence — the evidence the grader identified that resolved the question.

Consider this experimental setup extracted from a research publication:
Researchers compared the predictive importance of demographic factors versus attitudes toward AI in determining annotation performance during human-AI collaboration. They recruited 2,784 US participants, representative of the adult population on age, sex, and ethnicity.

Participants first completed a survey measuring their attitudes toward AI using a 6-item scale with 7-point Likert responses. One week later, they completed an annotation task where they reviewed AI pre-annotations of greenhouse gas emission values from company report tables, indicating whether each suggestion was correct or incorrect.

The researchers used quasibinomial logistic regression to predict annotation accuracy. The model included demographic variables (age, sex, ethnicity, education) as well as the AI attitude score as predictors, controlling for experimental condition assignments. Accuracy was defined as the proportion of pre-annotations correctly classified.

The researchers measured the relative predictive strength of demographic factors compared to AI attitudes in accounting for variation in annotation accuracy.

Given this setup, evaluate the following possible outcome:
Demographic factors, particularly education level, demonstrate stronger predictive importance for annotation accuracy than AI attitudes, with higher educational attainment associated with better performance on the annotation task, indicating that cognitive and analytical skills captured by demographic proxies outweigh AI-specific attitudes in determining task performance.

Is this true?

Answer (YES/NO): NO